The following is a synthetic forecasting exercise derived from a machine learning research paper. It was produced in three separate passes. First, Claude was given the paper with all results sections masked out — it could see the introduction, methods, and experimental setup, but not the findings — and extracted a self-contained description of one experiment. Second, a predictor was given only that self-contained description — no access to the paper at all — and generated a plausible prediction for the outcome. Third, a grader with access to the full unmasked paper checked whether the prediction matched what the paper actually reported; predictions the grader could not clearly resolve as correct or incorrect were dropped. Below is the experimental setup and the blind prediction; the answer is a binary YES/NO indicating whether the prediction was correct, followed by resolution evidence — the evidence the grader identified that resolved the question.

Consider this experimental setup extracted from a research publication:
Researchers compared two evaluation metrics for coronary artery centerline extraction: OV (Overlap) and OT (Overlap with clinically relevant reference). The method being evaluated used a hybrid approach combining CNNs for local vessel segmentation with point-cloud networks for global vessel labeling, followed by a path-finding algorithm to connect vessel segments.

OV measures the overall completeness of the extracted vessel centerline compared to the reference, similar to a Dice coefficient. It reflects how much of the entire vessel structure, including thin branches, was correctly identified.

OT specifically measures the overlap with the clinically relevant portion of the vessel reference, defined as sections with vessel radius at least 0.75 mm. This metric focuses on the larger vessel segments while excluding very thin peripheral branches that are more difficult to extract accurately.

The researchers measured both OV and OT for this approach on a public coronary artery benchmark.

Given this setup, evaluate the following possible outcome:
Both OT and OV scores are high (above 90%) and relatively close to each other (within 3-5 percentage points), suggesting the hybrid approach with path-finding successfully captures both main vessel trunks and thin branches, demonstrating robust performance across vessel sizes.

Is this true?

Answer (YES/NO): YES